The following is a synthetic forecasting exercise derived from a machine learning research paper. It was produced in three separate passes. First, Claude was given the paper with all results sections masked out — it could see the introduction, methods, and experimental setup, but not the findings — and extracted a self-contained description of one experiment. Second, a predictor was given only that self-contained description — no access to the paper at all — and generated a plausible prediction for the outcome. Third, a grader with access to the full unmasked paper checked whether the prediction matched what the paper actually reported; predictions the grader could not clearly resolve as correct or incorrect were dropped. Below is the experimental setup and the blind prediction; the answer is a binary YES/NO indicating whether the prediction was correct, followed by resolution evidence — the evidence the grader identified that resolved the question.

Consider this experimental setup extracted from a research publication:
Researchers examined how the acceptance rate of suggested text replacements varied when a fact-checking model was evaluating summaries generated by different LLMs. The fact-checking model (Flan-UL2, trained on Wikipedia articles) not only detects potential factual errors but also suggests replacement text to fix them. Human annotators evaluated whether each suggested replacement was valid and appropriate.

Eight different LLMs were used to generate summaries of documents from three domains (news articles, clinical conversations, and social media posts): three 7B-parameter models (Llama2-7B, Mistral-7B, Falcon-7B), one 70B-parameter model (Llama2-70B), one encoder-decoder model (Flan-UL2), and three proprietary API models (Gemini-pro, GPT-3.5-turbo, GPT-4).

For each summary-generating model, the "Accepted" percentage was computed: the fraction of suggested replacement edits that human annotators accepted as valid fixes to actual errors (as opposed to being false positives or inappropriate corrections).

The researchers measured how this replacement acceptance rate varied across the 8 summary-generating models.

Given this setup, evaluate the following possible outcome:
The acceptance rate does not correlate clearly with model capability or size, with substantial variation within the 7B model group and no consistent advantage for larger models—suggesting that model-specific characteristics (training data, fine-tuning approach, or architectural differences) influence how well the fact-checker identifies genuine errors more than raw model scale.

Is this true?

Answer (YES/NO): YES